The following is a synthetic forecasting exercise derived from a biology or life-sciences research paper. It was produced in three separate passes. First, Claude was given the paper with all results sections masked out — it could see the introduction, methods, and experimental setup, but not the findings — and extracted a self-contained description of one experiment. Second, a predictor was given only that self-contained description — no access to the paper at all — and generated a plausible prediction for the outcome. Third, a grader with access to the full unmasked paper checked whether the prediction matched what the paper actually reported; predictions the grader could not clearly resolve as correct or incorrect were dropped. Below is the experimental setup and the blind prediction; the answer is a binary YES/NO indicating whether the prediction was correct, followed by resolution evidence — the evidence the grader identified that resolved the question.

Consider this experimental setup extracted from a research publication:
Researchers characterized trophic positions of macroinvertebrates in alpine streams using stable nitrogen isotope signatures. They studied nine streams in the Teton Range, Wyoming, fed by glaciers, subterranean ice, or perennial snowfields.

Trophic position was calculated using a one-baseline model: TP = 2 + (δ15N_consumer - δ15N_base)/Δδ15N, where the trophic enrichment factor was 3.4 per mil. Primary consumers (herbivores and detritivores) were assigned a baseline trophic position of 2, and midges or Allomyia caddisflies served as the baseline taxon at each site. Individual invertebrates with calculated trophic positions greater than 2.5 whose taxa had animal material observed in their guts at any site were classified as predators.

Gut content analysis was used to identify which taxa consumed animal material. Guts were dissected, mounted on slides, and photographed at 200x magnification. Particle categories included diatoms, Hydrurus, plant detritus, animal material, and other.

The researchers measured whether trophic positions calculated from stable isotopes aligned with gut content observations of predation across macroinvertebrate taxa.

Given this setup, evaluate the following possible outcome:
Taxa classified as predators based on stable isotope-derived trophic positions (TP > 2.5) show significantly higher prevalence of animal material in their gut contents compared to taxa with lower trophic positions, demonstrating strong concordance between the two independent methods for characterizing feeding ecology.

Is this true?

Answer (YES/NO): NO